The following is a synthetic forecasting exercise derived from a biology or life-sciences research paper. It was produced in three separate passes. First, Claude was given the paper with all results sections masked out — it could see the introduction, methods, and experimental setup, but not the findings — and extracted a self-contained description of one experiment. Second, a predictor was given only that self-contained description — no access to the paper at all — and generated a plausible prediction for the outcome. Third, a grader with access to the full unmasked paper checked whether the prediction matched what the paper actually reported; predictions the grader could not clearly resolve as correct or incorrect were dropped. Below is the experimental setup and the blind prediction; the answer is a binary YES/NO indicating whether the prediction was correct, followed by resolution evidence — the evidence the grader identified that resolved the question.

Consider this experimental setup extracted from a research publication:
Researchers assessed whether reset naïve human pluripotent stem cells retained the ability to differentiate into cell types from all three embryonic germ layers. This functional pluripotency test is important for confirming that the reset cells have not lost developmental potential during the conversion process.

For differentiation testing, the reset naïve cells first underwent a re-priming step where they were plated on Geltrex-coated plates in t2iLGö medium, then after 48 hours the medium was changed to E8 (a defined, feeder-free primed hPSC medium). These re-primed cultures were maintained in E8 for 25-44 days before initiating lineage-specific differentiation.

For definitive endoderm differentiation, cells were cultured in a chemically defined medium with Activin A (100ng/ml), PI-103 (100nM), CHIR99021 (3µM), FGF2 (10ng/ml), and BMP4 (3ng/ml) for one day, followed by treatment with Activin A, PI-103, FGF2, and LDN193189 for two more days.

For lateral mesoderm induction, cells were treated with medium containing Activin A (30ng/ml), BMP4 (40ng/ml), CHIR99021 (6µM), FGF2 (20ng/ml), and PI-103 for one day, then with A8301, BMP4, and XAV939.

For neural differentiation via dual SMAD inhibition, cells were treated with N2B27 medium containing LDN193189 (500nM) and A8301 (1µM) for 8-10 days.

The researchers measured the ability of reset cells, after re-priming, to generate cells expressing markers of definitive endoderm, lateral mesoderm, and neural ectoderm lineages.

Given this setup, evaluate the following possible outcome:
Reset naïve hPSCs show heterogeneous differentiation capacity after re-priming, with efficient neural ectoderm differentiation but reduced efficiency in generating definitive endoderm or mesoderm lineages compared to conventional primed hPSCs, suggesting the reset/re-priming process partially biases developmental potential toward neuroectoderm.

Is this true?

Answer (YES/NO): NO